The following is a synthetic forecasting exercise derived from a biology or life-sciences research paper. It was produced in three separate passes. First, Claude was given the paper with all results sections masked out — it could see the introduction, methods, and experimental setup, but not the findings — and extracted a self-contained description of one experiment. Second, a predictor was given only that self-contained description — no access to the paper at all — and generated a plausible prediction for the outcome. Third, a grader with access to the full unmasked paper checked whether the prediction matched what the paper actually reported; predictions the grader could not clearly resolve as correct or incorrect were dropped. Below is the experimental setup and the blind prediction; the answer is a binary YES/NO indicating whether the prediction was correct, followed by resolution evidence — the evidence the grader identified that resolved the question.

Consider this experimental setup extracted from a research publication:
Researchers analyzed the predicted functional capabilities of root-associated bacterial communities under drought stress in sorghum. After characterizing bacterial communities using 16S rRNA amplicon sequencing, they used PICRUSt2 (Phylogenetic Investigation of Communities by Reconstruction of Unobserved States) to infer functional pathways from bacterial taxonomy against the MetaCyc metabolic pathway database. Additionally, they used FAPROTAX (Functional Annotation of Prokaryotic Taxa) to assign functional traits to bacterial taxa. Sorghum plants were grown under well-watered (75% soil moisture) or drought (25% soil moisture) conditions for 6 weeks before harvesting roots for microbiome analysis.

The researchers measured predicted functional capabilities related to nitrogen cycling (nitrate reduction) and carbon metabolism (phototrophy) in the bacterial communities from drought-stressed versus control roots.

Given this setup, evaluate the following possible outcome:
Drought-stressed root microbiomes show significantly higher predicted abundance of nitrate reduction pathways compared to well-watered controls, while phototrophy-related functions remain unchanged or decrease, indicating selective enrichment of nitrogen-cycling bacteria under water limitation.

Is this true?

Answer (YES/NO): NO